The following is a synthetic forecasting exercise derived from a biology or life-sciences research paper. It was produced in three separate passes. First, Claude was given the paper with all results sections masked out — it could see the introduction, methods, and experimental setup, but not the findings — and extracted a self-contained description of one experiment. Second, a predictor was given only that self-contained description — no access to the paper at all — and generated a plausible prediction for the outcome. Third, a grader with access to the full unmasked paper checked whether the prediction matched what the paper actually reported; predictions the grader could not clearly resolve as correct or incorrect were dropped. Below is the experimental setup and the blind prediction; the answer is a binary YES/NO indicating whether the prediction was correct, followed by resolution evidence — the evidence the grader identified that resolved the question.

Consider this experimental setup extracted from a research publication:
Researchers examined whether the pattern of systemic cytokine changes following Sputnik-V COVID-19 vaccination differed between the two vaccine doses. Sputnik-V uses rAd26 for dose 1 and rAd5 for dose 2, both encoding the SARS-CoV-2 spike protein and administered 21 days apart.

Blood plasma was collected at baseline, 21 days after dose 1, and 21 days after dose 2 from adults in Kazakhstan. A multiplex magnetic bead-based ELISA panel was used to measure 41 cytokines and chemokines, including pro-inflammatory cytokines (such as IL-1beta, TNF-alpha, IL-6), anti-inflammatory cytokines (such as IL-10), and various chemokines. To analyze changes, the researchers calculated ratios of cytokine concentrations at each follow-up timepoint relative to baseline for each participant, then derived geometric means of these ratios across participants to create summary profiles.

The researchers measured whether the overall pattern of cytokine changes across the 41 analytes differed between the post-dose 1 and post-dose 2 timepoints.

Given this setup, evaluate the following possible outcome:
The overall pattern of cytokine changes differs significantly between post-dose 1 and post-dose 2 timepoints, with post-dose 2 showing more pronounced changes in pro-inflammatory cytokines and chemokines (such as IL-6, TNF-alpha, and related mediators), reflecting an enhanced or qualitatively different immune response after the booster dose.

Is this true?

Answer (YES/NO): NO